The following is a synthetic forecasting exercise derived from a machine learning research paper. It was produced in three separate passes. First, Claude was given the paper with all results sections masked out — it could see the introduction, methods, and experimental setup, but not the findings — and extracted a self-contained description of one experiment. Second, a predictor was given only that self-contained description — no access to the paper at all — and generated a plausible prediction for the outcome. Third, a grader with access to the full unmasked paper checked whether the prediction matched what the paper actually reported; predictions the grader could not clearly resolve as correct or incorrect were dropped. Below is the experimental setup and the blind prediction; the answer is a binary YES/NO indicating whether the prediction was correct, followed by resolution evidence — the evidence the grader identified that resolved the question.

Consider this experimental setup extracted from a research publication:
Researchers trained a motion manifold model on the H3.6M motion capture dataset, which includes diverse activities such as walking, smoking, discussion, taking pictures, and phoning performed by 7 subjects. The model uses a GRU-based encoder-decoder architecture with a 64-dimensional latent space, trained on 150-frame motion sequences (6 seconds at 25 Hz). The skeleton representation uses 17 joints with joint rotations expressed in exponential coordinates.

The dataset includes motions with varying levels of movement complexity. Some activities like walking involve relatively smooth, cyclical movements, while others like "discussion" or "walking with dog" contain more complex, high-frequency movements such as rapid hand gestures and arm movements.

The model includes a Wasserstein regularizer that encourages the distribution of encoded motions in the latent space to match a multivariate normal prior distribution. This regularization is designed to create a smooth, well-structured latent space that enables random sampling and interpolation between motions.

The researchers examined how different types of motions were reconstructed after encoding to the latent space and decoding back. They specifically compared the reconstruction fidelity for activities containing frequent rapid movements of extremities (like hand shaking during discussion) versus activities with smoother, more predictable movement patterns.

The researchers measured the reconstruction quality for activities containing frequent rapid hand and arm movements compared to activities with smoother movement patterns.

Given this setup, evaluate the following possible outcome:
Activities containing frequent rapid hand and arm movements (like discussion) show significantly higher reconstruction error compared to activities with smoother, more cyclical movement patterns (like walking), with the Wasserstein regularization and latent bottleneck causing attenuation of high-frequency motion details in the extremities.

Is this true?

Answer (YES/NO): NO